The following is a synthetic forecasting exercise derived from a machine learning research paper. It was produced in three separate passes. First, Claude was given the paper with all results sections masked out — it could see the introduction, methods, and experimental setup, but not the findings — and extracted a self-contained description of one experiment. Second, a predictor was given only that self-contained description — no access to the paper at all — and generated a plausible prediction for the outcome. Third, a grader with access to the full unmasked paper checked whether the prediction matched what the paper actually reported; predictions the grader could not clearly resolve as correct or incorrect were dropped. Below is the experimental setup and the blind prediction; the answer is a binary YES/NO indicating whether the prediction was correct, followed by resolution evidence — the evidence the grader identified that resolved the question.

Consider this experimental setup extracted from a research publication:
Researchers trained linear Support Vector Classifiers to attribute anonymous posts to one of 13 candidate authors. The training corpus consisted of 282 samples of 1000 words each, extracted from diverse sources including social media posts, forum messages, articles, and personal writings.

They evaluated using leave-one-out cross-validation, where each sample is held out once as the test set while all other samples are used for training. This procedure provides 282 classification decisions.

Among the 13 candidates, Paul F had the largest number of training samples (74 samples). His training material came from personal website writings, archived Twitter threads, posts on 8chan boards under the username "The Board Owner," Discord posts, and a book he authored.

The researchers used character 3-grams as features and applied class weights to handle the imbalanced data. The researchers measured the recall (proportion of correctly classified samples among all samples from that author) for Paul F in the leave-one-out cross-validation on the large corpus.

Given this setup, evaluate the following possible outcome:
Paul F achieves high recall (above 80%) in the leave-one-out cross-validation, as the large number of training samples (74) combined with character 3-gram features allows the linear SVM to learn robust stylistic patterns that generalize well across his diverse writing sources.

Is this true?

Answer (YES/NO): YES